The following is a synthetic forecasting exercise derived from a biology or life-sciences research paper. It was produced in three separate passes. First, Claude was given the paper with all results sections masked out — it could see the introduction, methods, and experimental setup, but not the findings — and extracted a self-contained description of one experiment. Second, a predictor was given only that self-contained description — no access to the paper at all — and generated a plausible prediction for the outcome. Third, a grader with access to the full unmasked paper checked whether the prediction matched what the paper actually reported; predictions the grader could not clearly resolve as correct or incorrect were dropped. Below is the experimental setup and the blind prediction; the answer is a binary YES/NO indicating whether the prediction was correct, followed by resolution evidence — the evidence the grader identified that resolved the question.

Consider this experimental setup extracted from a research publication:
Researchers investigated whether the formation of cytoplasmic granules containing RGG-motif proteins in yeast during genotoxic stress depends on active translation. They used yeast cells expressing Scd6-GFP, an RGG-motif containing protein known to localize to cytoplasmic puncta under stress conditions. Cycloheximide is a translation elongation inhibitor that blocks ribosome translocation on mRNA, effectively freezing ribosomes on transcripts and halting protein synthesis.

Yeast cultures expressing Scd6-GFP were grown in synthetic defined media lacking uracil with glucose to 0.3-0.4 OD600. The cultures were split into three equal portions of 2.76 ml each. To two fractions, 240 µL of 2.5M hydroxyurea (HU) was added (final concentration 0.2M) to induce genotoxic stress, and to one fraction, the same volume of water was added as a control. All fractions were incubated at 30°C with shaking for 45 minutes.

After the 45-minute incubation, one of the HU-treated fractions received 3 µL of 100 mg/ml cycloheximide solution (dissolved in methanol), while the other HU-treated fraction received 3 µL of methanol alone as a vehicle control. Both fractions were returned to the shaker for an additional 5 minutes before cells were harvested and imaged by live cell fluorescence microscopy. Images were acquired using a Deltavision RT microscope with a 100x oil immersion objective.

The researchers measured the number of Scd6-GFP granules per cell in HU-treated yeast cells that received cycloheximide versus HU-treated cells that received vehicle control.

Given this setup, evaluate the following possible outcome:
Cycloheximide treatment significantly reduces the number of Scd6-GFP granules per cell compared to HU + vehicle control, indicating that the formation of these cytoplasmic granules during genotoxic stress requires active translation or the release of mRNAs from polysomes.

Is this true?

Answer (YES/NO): YES